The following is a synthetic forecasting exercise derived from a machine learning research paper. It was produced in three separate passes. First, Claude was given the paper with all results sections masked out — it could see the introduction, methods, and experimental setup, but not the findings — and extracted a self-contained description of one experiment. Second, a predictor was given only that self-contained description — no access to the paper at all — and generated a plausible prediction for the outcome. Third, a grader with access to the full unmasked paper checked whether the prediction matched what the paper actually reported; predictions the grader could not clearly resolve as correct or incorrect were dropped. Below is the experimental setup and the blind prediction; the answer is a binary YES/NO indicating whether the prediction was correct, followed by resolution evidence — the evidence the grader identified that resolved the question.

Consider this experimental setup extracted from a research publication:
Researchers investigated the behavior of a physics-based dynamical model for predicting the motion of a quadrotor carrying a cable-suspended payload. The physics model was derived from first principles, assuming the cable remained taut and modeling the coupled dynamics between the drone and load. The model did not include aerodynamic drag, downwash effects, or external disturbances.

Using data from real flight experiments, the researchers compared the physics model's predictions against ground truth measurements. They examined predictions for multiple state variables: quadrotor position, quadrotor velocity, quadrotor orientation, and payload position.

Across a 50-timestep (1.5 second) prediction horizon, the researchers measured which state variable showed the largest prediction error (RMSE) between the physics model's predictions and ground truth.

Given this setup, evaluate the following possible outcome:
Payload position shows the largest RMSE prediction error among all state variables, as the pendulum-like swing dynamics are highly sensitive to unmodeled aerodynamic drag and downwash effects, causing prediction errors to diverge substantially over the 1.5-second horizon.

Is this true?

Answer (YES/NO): NO